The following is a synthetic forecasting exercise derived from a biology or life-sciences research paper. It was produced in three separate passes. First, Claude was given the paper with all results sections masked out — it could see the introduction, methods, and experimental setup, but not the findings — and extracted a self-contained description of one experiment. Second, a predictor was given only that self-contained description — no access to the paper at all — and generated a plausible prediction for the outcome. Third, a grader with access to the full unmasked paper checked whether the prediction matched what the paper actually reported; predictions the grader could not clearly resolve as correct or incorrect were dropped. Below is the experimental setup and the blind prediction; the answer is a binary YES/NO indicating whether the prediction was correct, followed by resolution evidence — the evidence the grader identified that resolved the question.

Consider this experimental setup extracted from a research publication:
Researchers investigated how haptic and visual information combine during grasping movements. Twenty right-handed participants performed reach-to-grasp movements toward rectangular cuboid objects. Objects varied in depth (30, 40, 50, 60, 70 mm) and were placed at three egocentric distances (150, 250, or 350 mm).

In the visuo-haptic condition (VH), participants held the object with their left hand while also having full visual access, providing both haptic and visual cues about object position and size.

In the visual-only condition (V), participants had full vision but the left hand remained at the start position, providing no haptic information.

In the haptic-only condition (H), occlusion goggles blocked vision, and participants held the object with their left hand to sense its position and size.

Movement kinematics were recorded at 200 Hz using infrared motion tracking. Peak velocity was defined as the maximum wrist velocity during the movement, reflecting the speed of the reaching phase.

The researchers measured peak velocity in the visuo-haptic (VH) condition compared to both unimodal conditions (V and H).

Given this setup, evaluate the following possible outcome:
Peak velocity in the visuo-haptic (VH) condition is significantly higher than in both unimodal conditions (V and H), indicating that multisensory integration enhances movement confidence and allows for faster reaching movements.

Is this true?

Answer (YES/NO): NO